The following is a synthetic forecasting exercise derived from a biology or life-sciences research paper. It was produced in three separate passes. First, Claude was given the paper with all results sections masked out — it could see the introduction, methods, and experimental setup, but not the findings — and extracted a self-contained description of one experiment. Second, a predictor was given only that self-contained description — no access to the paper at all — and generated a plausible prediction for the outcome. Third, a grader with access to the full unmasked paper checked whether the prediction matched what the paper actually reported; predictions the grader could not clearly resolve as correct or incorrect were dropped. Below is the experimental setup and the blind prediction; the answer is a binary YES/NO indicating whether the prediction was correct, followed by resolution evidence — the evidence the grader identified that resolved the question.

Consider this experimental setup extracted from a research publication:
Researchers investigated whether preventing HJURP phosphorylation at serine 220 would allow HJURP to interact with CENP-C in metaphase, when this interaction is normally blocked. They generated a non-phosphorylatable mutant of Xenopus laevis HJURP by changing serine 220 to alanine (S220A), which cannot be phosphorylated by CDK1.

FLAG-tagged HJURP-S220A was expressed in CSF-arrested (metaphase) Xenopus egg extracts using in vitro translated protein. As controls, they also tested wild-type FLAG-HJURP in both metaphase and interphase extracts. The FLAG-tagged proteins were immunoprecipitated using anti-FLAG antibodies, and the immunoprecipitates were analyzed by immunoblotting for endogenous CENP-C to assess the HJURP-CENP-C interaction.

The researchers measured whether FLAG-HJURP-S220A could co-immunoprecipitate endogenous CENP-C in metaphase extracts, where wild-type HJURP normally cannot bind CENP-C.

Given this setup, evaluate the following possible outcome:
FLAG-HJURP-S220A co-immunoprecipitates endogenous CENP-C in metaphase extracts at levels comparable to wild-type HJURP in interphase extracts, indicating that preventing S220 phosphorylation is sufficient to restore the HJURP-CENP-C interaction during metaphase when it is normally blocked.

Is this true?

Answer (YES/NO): YES